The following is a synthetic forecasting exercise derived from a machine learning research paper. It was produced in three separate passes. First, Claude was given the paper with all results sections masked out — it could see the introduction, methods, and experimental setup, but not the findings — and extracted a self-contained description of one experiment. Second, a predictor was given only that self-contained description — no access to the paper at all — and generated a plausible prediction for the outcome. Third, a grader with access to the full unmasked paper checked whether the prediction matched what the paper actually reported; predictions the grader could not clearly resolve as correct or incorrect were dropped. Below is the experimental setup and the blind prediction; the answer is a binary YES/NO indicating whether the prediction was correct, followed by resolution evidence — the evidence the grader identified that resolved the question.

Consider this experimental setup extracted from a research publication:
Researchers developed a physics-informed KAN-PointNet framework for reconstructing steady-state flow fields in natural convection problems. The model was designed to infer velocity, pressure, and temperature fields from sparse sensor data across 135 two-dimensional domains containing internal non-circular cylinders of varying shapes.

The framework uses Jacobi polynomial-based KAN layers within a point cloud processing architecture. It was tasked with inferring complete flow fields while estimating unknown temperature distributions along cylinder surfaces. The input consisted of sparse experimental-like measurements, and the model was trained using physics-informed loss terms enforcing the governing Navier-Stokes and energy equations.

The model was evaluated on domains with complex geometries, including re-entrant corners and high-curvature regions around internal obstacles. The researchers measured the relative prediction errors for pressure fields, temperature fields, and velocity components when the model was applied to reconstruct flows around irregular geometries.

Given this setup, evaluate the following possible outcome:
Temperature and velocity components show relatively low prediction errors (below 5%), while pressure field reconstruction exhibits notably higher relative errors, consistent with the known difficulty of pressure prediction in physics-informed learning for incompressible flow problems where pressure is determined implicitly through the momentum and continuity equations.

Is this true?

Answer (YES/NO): NO